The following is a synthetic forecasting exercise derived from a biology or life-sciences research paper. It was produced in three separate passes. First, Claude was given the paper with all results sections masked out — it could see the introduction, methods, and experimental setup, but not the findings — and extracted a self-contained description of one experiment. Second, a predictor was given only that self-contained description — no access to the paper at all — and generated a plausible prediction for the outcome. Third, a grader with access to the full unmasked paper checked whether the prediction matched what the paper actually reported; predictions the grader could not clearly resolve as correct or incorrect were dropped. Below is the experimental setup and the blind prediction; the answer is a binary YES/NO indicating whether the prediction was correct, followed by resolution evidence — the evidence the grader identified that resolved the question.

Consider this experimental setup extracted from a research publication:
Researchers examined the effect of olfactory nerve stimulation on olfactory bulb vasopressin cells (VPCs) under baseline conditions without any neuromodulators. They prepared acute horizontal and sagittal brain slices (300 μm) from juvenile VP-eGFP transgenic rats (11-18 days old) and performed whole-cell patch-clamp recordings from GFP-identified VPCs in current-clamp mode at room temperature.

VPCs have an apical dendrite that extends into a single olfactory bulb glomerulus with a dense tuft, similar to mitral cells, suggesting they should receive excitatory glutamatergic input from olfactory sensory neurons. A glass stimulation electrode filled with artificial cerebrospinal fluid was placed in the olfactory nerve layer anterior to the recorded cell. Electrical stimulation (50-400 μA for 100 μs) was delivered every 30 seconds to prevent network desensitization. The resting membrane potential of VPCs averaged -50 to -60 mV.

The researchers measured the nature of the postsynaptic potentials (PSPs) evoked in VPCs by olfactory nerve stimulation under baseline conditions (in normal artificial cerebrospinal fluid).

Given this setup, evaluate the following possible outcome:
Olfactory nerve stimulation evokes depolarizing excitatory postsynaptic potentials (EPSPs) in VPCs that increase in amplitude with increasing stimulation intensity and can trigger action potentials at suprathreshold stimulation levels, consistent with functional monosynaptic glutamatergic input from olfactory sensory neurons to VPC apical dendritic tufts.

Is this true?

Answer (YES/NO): NO